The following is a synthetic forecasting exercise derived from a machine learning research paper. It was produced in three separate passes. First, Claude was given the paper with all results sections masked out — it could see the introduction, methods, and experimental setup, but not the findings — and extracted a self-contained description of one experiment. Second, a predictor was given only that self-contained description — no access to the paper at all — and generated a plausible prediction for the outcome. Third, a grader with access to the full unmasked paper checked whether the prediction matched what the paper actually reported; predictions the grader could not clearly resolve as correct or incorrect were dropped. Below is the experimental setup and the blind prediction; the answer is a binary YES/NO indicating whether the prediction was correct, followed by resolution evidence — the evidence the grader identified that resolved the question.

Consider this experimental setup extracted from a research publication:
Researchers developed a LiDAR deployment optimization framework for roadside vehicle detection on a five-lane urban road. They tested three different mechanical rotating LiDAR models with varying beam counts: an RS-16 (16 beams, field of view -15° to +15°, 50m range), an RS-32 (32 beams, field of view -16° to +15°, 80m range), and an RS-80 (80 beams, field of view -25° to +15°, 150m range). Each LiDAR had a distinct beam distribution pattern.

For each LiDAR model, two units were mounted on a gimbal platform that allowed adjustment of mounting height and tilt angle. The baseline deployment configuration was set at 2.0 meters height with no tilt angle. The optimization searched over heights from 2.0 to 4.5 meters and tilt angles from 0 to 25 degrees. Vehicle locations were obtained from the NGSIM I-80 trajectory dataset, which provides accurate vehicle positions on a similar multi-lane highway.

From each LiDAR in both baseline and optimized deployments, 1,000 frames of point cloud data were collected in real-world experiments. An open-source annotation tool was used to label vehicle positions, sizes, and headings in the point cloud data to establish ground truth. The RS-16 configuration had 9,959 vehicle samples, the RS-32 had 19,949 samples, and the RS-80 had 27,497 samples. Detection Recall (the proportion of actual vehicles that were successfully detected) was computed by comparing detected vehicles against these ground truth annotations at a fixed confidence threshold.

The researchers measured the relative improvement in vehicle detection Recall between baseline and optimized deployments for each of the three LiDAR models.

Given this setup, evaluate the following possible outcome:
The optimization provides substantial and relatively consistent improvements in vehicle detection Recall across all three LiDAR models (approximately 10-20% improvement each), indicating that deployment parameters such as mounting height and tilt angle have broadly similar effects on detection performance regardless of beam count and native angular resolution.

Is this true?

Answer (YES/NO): NO